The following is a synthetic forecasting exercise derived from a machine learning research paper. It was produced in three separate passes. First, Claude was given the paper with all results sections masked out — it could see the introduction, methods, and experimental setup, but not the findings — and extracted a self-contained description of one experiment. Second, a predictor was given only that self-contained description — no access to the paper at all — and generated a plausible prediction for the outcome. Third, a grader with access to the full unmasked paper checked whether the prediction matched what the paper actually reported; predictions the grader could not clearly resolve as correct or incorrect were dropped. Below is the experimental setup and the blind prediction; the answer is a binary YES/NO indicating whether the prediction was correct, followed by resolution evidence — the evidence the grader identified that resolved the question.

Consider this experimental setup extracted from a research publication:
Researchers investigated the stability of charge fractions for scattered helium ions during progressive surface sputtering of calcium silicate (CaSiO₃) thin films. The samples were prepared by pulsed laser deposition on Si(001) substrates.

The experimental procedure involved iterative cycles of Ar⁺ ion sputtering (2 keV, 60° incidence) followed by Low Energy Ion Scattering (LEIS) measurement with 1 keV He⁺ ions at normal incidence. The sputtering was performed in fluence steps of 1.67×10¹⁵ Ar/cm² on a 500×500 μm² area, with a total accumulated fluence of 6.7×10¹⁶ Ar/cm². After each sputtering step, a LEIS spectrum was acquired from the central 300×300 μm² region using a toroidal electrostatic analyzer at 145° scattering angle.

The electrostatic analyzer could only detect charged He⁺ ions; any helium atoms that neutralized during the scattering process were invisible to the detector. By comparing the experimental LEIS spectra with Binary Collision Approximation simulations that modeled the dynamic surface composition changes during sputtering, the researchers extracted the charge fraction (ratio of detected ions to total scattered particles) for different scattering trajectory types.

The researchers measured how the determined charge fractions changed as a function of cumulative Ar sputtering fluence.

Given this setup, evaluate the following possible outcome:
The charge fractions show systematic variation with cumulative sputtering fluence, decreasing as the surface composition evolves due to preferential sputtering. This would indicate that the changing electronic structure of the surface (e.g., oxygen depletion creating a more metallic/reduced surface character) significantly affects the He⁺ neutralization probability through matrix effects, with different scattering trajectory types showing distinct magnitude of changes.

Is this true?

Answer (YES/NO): NO